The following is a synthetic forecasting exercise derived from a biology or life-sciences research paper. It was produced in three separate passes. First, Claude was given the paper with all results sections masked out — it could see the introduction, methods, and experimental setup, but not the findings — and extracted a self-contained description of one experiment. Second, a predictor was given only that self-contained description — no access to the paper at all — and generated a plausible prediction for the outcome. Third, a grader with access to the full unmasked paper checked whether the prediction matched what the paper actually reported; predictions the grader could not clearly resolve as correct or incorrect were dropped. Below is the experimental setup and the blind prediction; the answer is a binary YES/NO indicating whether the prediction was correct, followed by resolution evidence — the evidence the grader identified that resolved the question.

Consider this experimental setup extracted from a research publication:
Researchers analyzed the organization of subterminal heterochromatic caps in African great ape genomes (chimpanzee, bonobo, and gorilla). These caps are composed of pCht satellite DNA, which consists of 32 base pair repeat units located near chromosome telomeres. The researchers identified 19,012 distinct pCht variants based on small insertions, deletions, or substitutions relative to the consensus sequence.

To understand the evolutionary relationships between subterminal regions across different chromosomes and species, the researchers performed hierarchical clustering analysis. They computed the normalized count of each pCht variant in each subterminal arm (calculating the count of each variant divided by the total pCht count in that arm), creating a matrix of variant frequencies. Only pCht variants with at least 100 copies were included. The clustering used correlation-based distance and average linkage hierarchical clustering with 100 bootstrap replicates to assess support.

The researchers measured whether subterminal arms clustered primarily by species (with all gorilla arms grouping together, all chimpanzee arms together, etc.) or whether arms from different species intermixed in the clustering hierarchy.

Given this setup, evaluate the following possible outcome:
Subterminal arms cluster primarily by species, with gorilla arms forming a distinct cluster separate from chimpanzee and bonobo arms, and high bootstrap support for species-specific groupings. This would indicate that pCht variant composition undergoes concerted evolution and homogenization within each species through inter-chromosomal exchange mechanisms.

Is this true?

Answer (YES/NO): NO